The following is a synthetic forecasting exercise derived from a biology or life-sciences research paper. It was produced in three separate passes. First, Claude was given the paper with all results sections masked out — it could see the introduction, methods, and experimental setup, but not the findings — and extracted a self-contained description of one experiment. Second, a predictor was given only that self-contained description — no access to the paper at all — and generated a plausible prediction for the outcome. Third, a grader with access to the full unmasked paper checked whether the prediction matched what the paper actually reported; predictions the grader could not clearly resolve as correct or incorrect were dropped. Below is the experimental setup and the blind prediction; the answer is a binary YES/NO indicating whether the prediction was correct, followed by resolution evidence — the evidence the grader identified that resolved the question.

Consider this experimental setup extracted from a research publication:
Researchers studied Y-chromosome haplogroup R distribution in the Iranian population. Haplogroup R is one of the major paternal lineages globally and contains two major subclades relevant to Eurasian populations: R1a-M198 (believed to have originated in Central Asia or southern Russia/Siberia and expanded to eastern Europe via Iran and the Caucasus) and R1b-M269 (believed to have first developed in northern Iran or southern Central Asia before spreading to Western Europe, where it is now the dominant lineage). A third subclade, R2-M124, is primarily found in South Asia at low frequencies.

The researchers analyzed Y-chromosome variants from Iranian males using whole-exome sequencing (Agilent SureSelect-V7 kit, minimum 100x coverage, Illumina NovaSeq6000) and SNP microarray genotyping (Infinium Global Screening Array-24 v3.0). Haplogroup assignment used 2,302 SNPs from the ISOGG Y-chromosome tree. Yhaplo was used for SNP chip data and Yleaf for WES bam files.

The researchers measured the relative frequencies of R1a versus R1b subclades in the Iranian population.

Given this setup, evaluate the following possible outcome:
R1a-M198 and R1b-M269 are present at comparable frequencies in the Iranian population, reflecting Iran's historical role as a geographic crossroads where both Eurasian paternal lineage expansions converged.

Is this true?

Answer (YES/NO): NO